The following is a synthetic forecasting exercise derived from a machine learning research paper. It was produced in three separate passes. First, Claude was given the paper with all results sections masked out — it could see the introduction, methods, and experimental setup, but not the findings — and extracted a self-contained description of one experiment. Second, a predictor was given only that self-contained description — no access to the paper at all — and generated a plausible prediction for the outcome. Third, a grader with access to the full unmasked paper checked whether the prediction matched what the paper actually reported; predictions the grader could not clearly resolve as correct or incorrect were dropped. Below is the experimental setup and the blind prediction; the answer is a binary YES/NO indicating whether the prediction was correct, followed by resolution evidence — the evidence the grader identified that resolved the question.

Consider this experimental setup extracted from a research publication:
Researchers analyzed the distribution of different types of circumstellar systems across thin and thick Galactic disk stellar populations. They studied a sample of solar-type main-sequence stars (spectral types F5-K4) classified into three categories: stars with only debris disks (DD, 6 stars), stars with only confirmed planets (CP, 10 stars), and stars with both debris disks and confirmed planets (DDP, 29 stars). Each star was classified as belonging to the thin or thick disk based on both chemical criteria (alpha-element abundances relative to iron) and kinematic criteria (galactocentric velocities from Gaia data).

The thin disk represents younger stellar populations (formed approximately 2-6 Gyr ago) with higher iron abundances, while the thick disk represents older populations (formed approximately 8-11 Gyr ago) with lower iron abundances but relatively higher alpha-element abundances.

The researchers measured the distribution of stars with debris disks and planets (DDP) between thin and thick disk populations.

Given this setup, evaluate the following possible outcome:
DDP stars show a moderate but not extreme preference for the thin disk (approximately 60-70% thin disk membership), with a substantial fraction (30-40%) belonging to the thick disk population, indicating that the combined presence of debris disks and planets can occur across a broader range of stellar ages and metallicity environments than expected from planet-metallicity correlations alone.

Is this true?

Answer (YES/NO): NO